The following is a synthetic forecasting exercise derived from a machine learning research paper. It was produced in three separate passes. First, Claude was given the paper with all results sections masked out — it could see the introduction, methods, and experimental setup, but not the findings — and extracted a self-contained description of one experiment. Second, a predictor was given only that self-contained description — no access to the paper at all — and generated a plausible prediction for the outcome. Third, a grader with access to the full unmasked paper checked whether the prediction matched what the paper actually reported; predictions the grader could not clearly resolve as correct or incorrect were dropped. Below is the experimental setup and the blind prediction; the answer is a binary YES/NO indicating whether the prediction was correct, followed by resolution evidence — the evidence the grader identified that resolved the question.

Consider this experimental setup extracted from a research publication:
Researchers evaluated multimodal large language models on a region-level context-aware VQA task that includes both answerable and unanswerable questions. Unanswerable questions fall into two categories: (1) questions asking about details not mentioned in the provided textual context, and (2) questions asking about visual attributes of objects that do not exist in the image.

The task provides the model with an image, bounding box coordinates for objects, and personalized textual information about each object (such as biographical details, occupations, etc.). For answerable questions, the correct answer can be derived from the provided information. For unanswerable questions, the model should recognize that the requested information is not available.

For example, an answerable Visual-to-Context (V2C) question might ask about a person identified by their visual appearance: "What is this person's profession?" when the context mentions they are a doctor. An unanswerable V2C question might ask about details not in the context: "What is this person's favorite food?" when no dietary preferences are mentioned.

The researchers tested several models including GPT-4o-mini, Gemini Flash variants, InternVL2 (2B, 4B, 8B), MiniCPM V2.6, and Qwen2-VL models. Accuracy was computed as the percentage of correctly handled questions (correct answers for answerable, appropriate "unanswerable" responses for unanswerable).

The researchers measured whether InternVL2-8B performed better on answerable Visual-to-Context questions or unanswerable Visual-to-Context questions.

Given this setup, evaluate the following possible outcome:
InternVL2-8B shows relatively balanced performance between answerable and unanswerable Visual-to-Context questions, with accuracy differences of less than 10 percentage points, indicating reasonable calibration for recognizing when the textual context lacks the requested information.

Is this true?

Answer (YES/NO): NO